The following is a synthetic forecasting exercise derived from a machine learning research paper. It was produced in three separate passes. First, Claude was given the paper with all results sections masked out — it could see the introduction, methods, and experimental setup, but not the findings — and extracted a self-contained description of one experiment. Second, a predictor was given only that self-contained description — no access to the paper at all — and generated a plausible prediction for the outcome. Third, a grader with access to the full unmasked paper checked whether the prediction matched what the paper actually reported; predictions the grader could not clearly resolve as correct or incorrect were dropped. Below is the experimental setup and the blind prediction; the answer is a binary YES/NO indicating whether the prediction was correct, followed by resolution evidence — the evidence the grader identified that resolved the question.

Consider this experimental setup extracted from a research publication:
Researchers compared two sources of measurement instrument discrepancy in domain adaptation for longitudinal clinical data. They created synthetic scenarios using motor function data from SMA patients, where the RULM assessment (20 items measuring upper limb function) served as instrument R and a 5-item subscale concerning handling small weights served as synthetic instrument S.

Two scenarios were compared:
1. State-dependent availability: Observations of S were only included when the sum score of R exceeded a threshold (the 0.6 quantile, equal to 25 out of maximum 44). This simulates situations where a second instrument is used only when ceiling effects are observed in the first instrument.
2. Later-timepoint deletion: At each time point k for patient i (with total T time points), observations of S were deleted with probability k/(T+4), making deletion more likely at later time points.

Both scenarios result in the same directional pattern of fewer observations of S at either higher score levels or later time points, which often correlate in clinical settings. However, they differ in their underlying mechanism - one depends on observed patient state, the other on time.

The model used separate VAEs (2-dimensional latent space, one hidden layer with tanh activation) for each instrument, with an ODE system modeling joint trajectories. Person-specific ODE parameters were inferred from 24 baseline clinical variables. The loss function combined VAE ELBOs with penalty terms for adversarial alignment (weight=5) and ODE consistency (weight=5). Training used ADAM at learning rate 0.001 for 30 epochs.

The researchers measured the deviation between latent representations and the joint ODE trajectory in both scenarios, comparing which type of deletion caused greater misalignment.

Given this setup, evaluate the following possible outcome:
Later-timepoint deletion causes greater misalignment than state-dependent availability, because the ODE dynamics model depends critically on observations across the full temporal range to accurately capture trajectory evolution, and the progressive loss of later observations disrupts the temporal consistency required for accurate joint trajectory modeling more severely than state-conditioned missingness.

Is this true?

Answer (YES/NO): NO